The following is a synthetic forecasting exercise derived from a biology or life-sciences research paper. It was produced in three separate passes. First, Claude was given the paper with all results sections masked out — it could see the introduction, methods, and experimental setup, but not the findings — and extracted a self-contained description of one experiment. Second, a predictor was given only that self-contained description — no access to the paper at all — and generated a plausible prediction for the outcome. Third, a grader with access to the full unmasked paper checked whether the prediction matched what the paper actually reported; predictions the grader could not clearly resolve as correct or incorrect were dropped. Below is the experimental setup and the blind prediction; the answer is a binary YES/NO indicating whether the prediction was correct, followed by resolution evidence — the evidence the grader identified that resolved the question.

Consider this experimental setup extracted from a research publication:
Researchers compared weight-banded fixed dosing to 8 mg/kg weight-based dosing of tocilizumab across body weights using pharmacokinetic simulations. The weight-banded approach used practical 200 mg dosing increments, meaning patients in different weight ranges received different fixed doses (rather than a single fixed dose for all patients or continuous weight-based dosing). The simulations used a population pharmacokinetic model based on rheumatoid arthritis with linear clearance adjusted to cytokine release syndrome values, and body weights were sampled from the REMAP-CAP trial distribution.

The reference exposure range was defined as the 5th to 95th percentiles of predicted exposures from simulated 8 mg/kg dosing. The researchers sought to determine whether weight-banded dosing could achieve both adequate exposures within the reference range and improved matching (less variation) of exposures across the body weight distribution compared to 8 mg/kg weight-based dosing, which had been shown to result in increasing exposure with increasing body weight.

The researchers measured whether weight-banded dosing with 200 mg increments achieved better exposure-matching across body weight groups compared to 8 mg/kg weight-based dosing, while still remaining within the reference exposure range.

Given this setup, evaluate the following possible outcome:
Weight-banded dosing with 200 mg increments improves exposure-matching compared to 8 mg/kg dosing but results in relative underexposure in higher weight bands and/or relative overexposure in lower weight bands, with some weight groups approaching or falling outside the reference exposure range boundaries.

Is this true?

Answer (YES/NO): NO